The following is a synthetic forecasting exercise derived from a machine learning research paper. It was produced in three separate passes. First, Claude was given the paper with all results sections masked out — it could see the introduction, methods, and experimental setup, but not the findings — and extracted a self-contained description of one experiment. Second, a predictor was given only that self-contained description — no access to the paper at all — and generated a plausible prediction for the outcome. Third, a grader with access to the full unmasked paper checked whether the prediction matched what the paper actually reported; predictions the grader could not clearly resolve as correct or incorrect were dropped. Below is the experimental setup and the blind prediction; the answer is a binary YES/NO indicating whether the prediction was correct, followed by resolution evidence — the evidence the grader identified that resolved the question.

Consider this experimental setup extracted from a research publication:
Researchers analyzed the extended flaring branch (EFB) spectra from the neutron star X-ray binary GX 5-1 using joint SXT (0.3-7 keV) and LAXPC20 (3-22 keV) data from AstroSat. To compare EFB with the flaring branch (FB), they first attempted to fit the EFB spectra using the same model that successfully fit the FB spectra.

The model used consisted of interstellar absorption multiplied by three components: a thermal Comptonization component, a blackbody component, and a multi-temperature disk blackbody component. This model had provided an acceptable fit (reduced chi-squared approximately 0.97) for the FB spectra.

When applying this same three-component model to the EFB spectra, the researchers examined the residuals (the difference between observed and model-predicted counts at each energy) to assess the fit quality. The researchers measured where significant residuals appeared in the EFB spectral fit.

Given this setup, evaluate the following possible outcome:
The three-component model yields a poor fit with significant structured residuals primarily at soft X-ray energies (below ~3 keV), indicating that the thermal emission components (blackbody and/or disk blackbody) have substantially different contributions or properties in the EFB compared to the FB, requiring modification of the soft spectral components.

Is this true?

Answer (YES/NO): NO